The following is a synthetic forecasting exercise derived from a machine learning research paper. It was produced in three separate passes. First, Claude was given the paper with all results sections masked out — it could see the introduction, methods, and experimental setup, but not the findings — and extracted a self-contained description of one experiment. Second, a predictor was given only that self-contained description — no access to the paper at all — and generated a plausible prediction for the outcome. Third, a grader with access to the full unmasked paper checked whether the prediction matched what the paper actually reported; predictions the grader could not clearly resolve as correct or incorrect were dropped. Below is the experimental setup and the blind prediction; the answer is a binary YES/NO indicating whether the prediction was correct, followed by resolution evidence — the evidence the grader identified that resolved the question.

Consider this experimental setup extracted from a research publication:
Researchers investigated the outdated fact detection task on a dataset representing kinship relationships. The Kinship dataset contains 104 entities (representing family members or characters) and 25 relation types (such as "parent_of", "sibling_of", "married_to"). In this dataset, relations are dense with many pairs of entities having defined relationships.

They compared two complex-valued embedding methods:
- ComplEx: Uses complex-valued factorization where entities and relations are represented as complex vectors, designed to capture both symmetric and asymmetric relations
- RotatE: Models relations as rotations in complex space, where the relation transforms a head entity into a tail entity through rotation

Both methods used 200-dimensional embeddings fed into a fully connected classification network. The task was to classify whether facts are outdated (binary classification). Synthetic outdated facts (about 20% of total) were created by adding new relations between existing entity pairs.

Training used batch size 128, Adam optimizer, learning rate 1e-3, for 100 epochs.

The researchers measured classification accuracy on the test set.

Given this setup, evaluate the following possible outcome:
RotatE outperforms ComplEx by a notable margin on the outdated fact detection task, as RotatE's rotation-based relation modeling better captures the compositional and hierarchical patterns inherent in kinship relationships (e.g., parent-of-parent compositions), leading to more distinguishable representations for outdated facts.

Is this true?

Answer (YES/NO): YES